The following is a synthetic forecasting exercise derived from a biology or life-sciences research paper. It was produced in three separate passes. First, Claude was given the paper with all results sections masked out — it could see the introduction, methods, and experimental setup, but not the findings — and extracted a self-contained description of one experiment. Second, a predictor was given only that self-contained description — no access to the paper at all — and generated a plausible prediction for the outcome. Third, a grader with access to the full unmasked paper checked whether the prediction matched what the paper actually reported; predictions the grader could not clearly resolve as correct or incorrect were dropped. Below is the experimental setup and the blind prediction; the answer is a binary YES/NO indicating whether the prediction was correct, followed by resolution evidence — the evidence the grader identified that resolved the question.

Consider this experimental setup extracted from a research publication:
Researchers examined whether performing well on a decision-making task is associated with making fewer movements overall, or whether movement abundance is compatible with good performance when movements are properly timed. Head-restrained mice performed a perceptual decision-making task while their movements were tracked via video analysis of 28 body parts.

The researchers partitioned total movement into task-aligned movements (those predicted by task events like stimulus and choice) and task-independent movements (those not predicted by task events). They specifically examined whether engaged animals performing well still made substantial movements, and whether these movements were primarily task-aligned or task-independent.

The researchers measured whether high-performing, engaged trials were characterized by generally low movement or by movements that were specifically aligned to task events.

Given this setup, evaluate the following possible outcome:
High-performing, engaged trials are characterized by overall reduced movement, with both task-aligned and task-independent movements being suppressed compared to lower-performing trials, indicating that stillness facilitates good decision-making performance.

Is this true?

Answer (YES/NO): NO